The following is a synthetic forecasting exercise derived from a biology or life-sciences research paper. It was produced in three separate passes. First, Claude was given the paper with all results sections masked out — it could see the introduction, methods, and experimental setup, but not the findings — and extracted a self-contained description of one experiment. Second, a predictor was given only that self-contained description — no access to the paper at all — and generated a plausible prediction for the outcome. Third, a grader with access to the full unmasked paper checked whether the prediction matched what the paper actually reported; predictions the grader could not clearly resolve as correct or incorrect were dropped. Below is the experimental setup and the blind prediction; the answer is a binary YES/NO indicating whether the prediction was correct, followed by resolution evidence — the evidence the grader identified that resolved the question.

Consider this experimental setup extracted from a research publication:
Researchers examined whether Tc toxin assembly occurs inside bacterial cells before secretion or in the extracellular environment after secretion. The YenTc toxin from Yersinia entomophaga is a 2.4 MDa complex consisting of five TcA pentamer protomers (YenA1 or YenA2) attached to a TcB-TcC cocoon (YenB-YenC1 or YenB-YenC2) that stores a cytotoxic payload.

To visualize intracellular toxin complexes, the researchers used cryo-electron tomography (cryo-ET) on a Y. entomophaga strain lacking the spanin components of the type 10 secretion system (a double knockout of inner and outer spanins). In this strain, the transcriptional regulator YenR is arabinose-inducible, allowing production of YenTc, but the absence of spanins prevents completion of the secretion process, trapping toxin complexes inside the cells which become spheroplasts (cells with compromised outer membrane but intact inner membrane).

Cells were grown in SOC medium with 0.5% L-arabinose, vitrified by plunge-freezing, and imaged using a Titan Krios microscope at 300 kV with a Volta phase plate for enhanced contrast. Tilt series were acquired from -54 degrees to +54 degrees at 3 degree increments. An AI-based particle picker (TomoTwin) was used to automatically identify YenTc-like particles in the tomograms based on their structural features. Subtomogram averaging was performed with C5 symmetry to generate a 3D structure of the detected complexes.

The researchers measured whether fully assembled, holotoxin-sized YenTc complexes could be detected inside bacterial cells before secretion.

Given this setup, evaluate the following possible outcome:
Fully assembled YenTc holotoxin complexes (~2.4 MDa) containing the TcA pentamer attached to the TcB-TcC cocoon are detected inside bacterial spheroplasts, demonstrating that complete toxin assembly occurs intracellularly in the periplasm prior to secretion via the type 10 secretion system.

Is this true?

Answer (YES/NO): NO